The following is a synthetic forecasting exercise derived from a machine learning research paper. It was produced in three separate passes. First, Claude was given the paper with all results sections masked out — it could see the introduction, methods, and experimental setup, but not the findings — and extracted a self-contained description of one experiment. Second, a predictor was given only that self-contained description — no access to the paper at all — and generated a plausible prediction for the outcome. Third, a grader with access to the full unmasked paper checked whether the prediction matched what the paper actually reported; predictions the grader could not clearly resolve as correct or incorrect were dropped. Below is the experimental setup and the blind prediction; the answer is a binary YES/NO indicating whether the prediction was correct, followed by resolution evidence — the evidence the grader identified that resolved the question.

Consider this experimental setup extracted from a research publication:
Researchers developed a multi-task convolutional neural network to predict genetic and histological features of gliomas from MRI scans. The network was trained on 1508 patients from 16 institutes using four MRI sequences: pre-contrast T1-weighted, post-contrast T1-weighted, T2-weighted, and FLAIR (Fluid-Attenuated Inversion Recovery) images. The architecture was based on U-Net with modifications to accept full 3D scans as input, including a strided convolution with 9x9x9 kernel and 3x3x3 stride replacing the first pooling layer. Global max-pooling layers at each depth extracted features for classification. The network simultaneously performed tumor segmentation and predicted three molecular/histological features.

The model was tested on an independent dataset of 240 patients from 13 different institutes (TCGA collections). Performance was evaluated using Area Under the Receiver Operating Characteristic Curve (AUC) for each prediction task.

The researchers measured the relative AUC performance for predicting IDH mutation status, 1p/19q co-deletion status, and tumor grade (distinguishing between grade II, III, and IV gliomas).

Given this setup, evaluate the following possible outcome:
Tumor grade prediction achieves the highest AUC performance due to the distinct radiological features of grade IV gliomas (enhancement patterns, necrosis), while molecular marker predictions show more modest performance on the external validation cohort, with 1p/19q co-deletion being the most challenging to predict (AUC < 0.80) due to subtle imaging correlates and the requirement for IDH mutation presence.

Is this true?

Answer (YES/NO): NO